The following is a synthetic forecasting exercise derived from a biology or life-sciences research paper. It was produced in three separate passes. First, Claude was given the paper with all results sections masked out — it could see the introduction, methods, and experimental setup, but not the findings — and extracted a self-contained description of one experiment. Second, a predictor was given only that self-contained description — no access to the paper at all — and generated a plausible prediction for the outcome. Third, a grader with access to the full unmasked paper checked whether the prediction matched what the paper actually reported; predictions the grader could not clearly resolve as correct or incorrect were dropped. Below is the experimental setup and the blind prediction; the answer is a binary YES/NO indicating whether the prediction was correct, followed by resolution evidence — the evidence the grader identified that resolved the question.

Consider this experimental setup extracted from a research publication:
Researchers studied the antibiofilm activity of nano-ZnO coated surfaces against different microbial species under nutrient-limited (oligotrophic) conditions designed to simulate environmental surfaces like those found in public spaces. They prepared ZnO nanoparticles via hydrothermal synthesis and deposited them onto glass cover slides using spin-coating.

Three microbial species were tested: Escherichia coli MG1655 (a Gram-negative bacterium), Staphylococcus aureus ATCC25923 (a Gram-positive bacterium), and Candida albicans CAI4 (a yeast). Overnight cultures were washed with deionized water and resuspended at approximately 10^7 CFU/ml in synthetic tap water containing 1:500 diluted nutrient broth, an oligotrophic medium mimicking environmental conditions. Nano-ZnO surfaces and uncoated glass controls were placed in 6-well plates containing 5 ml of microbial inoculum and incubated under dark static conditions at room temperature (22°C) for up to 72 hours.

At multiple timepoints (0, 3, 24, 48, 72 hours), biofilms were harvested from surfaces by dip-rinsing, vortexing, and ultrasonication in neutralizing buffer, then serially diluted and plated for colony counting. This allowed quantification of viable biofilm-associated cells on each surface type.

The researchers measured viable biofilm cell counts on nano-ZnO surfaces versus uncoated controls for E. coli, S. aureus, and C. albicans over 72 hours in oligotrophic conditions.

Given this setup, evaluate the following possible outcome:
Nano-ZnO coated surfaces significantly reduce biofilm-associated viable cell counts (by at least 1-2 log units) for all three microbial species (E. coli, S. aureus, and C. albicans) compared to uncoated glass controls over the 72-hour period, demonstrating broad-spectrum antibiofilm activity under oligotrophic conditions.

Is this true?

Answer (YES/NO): NO